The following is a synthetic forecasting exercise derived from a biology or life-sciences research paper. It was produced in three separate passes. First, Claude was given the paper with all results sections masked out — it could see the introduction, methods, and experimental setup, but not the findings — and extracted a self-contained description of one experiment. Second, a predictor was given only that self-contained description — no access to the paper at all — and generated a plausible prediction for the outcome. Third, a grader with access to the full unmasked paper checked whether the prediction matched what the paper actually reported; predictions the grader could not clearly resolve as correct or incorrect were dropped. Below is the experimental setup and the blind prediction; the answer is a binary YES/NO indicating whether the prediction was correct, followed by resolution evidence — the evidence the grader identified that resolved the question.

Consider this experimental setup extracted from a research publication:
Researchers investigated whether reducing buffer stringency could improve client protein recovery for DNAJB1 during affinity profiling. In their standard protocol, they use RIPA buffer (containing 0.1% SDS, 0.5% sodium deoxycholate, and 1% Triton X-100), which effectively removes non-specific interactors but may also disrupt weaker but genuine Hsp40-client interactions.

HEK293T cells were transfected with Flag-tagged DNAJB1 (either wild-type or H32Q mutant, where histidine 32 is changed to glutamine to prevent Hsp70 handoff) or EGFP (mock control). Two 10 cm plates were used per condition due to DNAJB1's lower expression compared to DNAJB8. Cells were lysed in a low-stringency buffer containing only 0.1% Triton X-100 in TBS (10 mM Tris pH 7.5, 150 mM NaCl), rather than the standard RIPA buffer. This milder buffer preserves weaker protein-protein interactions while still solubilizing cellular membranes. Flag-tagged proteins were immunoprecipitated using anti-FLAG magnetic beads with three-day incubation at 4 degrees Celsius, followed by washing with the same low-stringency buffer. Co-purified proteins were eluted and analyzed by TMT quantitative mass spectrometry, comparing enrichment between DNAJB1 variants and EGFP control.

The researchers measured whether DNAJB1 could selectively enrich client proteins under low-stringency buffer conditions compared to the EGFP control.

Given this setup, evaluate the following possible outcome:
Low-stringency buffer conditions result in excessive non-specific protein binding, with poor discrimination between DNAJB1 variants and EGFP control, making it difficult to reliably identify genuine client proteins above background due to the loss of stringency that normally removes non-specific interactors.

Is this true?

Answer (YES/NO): NO